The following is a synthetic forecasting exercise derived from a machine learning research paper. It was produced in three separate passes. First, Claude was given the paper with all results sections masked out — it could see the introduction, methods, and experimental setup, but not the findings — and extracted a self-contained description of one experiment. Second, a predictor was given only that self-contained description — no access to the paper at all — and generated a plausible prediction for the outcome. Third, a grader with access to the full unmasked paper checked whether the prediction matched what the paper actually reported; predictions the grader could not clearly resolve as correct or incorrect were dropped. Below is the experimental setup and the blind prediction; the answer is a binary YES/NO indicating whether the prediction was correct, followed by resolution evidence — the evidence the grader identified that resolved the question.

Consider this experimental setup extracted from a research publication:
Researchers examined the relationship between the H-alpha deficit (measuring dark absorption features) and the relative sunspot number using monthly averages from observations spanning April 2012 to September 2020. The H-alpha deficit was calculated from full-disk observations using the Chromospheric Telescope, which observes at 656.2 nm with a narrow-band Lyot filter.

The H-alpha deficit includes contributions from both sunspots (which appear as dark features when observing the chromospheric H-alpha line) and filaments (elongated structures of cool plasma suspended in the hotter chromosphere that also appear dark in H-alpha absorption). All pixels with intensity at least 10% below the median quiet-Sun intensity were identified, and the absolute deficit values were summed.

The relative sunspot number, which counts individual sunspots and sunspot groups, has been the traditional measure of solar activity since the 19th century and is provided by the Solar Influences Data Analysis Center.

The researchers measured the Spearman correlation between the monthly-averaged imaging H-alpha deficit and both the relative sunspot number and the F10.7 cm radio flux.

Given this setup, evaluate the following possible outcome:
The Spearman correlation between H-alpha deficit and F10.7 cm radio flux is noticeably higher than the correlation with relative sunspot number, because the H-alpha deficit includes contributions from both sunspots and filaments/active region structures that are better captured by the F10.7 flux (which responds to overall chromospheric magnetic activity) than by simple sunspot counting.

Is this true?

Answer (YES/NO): YES